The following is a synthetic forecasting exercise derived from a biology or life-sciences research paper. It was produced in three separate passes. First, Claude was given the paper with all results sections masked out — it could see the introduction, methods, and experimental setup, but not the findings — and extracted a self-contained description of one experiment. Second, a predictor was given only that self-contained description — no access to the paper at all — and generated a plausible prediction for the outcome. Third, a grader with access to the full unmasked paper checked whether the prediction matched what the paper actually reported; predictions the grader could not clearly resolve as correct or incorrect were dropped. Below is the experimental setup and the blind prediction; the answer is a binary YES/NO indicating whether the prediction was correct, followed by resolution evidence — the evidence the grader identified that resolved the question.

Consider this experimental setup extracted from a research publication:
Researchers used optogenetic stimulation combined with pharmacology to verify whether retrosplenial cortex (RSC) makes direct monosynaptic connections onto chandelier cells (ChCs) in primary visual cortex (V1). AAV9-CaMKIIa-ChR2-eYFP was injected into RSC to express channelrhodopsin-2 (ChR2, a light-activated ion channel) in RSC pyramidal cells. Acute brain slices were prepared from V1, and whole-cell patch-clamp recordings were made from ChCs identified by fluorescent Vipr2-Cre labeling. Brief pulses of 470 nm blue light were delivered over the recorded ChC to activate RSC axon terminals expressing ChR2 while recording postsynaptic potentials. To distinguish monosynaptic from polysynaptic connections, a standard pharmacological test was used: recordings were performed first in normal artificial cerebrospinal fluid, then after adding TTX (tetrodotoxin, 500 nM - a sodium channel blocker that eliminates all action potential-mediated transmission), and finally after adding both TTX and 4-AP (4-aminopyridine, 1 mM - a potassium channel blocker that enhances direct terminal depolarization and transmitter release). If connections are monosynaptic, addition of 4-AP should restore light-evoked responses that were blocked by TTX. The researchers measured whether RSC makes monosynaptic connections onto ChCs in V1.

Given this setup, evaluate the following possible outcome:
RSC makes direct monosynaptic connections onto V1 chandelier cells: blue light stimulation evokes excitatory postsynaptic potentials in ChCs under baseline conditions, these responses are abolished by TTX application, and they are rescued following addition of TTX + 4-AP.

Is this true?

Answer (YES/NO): YES